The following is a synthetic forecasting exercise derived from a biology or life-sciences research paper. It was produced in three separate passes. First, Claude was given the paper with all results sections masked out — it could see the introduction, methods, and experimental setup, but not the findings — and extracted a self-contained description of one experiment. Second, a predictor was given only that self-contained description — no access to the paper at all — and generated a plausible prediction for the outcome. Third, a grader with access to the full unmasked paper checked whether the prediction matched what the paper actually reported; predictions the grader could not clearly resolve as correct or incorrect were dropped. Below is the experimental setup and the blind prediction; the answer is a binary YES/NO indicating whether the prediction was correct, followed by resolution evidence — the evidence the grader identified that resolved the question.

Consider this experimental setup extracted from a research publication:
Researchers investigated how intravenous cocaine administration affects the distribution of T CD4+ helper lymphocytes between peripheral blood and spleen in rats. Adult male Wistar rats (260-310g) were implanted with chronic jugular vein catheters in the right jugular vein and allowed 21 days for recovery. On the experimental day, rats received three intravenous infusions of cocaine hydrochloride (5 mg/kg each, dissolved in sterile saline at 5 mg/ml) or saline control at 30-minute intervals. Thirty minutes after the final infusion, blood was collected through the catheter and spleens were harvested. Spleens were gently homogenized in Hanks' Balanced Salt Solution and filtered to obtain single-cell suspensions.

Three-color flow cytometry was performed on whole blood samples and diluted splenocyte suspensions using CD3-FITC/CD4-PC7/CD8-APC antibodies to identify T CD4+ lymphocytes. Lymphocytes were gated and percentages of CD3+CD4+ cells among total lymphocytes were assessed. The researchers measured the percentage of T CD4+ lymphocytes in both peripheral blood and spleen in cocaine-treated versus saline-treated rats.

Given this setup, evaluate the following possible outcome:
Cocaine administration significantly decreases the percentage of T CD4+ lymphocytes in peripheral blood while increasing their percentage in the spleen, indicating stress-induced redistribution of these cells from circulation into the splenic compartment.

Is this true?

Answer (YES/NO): NO